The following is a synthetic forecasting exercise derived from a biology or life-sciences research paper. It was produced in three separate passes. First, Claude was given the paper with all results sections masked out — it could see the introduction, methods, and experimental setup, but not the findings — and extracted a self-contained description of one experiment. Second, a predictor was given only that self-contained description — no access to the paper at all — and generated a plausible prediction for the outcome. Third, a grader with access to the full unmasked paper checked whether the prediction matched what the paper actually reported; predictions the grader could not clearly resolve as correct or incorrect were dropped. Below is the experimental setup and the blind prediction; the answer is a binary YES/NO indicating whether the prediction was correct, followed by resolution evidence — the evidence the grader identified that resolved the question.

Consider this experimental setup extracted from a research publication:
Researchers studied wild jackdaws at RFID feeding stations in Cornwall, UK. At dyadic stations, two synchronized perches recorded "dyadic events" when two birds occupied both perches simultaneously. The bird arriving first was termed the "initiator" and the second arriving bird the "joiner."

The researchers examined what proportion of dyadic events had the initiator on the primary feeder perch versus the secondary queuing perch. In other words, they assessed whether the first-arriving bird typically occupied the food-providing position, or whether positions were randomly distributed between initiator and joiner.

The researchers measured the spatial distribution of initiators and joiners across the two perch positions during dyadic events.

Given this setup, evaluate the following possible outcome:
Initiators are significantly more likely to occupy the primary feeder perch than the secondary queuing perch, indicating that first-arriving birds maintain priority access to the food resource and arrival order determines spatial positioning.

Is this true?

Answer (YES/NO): YES